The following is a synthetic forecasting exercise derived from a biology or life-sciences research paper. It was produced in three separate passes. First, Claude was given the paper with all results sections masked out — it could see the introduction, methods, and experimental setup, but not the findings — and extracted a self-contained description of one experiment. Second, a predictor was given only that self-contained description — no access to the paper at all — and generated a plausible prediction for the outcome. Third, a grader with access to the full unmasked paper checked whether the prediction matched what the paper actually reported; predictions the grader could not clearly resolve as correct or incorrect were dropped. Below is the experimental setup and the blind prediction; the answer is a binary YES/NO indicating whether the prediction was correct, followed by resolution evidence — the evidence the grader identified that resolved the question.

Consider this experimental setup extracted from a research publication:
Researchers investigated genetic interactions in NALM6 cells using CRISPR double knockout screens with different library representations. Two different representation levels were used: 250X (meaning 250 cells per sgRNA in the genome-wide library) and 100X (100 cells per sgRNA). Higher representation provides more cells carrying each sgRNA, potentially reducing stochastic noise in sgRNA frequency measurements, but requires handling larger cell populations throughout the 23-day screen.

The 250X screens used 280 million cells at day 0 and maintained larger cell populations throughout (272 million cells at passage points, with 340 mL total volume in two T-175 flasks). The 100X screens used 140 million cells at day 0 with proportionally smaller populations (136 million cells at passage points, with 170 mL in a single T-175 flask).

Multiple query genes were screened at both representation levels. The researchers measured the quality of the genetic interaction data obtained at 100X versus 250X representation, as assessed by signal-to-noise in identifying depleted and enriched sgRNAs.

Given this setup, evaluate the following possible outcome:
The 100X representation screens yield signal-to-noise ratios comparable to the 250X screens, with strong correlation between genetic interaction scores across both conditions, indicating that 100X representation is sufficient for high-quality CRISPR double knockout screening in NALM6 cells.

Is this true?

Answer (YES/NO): YES